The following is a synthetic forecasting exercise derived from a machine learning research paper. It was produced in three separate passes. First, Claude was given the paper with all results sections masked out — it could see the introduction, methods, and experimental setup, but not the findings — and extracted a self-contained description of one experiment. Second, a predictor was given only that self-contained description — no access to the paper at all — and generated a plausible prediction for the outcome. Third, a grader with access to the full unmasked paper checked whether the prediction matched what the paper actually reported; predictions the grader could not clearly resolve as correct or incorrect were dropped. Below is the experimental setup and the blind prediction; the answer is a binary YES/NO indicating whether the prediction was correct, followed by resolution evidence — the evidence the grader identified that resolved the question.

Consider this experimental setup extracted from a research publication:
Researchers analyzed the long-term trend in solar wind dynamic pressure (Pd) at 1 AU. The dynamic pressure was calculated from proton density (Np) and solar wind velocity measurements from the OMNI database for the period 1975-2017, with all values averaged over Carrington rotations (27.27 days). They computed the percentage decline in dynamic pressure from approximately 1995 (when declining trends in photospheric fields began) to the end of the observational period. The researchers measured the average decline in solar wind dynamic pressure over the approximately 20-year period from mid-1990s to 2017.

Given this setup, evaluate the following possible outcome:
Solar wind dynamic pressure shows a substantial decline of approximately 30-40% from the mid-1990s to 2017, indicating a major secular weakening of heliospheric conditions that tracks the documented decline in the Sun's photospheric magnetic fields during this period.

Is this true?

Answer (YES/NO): YES